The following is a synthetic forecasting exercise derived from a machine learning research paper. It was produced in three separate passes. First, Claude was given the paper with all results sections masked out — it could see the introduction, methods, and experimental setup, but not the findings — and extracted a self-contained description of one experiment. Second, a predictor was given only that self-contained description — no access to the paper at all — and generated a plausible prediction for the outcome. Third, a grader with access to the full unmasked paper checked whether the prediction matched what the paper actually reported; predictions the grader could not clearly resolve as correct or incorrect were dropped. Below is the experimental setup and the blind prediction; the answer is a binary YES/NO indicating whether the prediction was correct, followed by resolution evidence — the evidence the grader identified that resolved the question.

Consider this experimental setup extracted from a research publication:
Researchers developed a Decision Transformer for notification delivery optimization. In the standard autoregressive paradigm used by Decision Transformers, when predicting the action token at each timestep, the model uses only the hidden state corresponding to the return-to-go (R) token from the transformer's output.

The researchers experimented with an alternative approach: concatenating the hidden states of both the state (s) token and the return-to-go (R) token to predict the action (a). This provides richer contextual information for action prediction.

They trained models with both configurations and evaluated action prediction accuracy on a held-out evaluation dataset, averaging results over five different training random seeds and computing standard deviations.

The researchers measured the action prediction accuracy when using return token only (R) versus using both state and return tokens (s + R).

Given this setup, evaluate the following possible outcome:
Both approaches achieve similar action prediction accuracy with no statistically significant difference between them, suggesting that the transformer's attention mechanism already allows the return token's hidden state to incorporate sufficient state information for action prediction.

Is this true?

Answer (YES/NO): NO